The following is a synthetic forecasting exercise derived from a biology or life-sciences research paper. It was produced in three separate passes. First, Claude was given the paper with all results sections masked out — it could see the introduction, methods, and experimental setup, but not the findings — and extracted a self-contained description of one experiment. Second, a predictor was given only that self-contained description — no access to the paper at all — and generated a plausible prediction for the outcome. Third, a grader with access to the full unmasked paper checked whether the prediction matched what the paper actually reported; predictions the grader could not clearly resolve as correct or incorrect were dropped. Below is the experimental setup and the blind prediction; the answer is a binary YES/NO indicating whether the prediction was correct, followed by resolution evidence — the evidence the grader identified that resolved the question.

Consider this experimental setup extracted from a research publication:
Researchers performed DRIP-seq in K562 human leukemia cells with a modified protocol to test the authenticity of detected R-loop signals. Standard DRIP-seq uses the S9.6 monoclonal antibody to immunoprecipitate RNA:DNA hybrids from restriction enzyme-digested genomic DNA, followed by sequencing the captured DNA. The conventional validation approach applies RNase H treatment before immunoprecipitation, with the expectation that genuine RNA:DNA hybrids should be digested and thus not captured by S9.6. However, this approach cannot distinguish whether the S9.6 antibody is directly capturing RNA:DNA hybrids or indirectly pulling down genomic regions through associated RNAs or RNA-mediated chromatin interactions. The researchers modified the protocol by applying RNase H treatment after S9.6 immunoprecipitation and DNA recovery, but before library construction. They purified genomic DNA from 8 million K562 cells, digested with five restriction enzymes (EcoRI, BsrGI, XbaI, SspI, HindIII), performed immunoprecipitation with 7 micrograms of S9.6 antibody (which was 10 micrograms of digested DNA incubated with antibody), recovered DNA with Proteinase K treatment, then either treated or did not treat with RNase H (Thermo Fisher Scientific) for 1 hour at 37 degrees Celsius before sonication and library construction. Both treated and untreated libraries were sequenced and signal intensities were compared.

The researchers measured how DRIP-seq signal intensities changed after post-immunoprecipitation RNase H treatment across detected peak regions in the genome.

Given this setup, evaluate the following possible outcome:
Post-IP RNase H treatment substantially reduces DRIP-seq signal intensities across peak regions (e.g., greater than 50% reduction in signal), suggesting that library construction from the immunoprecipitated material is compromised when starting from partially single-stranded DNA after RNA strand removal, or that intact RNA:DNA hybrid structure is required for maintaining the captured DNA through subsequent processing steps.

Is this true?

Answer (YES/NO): NO